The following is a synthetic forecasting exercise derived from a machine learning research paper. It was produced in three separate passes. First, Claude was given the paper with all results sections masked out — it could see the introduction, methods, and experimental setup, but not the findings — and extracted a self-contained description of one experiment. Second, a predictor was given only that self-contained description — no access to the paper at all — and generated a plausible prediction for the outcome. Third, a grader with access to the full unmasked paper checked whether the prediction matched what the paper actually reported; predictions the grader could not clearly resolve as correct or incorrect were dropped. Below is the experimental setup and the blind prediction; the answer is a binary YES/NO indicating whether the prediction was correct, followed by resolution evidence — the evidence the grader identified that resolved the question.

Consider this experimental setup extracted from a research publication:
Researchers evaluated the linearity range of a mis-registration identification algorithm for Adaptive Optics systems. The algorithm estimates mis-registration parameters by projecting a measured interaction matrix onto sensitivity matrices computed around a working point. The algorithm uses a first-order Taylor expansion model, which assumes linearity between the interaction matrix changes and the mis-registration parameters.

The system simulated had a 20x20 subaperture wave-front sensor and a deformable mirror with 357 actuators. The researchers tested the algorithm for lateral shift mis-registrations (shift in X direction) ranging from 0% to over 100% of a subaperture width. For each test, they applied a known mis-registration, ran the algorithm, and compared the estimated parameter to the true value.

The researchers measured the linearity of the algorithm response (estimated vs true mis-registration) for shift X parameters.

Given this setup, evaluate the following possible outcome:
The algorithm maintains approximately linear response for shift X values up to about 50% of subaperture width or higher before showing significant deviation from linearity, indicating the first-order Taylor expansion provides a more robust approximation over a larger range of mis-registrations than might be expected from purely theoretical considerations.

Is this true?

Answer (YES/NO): YES